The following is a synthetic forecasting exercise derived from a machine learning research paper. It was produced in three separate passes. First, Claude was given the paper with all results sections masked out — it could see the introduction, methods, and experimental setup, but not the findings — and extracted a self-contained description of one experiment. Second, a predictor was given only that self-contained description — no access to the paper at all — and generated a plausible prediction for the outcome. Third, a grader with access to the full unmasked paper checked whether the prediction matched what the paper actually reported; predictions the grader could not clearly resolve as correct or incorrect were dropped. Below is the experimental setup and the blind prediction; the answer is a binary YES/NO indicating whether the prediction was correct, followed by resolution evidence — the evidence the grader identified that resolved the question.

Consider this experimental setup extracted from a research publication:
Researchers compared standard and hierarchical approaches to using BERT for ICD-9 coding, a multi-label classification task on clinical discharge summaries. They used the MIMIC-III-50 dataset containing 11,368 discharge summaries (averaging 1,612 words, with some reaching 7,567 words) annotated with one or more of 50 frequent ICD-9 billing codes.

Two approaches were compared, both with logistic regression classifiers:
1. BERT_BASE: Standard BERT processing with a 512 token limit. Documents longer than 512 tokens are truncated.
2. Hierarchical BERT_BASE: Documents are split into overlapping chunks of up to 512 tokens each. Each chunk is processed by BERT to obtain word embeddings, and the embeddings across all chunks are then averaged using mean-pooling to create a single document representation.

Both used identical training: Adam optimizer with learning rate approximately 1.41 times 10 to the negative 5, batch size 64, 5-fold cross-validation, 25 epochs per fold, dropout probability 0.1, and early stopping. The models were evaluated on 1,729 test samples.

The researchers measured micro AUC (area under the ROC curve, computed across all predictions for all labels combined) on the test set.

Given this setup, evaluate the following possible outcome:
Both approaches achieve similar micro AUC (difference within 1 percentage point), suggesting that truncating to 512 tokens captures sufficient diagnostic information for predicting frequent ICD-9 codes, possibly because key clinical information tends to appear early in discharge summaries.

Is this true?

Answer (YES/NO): NO